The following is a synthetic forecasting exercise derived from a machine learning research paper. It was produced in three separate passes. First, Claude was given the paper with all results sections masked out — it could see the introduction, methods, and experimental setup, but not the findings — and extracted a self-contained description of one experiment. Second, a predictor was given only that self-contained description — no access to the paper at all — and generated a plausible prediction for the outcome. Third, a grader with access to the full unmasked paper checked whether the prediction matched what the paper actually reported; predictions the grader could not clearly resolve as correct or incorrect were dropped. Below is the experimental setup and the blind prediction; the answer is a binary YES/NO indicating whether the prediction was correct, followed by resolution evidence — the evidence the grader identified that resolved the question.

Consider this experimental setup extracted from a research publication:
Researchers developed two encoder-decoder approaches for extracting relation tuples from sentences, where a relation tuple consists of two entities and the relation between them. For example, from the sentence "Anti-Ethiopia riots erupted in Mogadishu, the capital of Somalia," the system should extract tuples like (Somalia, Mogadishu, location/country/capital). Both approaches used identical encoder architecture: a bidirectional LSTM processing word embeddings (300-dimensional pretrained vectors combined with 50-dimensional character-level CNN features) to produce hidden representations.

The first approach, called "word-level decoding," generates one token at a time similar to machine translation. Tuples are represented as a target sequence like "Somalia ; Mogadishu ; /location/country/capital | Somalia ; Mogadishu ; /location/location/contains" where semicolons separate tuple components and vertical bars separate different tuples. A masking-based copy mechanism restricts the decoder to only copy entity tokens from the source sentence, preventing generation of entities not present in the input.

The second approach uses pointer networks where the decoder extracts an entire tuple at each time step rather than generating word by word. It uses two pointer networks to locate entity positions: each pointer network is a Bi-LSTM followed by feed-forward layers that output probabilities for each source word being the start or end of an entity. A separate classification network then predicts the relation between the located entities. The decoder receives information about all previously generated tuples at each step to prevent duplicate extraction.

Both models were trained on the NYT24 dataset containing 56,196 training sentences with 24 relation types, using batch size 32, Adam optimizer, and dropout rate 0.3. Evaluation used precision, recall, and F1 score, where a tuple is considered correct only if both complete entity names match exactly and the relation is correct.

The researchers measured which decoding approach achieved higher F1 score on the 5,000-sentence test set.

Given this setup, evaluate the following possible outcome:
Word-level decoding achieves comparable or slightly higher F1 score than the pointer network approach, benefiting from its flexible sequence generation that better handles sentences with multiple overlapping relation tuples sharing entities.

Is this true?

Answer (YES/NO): YES